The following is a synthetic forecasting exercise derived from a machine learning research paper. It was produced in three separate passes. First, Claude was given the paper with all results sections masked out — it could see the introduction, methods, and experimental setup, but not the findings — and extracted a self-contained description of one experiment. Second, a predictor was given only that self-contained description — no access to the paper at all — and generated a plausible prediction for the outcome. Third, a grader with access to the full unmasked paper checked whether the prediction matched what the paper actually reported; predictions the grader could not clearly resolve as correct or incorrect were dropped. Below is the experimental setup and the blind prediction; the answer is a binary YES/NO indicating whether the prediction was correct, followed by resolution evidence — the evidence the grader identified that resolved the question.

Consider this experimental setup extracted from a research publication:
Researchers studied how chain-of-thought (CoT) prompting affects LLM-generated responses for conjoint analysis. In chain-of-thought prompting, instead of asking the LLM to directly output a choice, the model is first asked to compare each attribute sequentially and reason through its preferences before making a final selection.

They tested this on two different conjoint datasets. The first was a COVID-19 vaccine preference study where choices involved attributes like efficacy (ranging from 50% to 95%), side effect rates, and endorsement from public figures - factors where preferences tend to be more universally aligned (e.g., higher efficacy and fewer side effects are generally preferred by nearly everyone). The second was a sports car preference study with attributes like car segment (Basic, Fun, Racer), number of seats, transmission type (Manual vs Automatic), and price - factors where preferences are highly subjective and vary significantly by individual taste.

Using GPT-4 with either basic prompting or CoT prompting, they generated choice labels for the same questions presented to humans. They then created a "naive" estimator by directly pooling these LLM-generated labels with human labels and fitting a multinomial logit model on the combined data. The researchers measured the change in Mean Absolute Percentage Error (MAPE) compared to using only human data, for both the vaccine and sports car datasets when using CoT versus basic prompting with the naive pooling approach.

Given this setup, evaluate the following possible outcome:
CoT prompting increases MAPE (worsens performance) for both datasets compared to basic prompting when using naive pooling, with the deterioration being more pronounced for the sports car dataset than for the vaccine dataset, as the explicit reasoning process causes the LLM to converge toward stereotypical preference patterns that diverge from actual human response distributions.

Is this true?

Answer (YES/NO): YES